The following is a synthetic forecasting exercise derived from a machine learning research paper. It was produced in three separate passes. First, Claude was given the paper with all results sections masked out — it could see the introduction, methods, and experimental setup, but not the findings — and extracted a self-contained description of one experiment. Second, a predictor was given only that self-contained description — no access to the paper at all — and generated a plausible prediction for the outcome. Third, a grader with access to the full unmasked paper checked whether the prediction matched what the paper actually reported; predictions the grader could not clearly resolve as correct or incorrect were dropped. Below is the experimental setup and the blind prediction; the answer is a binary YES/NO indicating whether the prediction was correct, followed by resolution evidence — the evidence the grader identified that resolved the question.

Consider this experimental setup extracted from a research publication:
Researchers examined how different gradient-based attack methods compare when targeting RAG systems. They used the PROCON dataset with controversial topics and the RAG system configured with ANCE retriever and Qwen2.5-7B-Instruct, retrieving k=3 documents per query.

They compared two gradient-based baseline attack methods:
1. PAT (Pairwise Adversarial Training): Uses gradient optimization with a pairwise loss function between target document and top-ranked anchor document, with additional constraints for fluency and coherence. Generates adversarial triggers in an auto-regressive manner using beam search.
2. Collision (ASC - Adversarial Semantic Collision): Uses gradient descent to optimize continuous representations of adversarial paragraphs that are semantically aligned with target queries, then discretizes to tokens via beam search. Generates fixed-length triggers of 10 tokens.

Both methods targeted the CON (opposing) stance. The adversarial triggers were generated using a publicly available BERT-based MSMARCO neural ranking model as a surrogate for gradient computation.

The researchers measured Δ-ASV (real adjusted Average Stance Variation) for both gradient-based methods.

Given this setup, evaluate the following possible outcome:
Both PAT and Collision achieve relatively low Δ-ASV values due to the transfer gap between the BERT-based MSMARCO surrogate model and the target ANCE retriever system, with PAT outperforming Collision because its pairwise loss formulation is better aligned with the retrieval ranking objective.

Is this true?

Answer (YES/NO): NO